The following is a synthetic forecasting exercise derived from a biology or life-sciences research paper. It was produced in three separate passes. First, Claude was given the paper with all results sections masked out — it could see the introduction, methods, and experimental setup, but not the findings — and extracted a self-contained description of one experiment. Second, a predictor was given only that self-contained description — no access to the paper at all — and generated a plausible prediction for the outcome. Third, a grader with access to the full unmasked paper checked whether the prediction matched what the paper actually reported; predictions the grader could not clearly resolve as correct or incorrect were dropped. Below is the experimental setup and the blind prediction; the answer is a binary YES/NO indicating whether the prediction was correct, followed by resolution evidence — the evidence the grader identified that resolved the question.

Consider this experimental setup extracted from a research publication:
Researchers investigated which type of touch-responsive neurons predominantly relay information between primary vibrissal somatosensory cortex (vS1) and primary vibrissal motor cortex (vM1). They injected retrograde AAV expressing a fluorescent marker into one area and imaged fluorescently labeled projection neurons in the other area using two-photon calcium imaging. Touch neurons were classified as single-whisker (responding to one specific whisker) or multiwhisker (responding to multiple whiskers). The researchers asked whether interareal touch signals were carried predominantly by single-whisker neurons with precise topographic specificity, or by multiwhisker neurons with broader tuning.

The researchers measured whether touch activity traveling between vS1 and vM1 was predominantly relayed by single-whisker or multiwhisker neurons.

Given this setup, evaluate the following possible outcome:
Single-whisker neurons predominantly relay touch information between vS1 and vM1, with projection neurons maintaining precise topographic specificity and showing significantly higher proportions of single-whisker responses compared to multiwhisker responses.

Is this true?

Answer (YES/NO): NO